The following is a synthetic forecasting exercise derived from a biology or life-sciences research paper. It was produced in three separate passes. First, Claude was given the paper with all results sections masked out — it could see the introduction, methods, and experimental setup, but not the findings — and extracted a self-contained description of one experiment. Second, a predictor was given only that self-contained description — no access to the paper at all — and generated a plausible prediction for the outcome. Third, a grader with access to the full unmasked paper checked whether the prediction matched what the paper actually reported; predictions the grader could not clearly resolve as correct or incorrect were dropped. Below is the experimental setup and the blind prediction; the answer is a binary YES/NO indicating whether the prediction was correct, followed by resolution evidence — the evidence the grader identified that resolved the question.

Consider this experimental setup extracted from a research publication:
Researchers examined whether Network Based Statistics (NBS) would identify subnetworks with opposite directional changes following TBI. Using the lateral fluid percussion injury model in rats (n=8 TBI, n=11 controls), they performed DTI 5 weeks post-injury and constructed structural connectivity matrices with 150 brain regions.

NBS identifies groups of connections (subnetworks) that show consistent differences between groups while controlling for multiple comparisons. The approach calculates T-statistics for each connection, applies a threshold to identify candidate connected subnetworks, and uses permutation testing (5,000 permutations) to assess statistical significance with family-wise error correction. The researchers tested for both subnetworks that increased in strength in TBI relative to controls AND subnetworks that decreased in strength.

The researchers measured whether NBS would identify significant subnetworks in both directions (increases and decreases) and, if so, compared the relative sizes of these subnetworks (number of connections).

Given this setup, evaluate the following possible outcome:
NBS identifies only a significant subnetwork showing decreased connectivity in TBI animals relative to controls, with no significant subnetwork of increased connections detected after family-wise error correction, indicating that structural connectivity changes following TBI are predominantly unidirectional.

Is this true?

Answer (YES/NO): NO